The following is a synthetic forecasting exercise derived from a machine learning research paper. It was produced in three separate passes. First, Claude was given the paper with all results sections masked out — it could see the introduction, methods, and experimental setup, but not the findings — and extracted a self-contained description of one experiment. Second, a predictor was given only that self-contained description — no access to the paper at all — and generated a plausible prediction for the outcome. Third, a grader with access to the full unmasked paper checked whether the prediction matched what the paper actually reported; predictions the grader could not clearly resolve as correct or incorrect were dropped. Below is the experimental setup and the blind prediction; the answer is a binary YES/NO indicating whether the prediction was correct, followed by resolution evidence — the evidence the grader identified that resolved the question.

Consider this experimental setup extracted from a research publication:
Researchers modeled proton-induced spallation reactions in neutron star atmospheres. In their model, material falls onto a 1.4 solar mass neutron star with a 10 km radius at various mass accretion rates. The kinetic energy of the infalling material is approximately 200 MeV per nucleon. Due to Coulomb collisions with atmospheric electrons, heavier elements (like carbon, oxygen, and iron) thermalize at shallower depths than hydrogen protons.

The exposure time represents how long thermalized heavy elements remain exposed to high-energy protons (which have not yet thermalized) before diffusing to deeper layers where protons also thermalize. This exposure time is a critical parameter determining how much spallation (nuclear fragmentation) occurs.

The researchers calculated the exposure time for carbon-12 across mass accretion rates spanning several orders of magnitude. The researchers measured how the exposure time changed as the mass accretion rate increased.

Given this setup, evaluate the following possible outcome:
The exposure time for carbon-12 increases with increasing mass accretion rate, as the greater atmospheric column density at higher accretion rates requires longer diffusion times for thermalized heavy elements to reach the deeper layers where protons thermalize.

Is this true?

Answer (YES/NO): NO